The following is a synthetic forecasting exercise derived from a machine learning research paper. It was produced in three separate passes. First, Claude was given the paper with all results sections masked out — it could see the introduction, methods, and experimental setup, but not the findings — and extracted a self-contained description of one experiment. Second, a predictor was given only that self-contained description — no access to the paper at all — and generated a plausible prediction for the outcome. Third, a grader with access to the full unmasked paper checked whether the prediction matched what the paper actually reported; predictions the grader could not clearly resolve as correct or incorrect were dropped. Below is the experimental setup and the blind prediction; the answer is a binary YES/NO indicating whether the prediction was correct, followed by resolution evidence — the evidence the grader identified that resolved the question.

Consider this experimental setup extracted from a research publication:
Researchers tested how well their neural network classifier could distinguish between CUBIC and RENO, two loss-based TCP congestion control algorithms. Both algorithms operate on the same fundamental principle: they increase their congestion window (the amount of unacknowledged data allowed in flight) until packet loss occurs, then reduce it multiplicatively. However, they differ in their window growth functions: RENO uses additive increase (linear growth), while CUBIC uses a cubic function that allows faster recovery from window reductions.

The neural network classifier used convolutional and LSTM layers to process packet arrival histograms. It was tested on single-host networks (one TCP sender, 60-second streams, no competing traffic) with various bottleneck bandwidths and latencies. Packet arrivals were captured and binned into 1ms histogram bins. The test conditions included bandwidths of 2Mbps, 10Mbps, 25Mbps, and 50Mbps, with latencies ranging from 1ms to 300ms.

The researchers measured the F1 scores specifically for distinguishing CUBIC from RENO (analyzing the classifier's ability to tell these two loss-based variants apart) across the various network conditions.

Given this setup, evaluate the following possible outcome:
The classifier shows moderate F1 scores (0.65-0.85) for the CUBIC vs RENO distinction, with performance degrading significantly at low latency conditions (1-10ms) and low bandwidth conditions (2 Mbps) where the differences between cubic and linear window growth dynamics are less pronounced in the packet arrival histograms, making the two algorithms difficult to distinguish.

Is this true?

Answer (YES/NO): NO